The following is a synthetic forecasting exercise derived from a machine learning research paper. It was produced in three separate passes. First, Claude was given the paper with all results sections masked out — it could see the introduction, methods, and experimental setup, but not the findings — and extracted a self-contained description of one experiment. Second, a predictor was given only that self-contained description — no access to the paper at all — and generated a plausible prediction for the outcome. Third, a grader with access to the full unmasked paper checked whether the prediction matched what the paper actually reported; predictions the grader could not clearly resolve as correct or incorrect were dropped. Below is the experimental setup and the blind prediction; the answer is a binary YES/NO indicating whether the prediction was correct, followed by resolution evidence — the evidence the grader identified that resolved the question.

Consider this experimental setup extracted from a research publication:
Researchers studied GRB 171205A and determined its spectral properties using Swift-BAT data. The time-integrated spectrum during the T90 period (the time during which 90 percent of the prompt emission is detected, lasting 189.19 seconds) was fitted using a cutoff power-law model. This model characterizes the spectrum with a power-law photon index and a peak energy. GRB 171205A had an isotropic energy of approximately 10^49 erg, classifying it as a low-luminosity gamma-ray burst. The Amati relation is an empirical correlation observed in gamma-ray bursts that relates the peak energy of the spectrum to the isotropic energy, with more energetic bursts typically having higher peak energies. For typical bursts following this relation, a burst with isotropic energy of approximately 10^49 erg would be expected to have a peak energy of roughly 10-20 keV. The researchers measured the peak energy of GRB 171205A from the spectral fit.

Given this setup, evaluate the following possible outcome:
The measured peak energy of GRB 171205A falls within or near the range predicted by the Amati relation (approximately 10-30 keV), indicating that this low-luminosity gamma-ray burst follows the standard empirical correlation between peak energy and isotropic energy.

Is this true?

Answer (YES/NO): NO